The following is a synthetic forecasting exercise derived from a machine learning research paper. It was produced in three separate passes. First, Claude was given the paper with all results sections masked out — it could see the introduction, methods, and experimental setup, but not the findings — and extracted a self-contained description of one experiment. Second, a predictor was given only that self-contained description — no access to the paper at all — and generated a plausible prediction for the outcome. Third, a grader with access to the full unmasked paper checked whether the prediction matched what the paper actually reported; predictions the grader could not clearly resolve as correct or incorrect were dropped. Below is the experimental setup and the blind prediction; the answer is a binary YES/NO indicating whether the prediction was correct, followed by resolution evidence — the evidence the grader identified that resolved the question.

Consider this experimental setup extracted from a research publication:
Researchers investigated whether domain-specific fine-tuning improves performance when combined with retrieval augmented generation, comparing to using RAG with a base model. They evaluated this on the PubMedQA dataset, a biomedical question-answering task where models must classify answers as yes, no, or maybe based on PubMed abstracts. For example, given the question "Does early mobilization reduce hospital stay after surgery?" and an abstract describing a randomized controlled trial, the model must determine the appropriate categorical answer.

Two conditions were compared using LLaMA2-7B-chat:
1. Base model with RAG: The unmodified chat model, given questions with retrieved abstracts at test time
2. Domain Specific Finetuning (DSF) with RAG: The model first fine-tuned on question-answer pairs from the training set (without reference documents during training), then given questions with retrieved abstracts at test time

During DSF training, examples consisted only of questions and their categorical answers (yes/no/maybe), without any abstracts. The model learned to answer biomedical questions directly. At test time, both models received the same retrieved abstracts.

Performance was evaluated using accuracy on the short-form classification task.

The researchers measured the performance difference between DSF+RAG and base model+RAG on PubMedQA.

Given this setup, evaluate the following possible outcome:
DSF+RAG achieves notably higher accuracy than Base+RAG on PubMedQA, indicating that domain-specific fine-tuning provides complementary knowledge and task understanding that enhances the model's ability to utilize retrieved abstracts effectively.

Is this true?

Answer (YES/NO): YES